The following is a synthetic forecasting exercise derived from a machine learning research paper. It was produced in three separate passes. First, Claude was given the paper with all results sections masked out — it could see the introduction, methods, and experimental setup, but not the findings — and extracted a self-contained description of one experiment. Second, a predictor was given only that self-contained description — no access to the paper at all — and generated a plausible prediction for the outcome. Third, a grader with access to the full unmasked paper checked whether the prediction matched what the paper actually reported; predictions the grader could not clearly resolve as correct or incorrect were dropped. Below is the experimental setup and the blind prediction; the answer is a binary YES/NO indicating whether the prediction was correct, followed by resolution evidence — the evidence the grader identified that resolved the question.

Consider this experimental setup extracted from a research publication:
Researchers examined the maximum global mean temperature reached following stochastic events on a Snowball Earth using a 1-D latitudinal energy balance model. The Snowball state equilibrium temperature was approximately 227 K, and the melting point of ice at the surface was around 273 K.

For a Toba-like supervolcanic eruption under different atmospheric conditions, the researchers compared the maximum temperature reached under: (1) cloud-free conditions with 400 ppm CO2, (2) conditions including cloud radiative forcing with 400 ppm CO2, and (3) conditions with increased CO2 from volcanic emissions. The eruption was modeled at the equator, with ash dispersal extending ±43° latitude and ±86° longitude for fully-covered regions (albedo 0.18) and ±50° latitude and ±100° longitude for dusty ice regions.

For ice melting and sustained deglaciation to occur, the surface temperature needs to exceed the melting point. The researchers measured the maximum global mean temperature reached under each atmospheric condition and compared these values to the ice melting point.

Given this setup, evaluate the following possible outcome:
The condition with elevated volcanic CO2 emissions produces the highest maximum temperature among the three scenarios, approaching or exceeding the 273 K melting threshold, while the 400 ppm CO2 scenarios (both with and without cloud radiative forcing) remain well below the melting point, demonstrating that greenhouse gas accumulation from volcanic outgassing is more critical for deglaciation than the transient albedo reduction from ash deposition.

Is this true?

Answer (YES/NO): NO